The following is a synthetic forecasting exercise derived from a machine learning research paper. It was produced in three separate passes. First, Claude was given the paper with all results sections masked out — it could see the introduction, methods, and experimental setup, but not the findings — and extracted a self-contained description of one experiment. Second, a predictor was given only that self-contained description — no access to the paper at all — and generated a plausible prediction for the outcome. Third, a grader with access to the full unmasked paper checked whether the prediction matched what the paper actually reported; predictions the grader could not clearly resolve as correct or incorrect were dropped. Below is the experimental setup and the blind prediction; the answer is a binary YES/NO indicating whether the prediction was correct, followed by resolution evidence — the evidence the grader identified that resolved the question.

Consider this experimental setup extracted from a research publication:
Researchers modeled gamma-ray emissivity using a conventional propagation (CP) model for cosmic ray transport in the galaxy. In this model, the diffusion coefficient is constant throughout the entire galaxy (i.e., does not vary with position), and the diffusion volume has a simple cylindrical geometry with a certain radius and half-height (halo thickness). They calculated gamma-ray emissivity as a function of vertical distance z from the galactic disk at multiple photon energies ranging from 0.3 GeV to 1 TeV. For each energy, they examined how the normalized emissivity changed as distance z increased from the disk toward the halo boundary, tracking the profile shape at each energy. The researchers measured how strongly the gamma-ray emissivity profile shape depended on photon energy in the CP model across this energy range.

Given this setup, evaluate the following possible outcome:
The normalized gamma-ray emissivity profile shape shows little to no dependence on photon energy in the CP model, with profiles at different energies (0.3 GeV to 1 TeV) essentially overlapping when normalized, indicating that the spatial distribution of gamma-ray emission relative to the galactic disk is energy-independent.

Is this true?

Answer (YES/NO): YES